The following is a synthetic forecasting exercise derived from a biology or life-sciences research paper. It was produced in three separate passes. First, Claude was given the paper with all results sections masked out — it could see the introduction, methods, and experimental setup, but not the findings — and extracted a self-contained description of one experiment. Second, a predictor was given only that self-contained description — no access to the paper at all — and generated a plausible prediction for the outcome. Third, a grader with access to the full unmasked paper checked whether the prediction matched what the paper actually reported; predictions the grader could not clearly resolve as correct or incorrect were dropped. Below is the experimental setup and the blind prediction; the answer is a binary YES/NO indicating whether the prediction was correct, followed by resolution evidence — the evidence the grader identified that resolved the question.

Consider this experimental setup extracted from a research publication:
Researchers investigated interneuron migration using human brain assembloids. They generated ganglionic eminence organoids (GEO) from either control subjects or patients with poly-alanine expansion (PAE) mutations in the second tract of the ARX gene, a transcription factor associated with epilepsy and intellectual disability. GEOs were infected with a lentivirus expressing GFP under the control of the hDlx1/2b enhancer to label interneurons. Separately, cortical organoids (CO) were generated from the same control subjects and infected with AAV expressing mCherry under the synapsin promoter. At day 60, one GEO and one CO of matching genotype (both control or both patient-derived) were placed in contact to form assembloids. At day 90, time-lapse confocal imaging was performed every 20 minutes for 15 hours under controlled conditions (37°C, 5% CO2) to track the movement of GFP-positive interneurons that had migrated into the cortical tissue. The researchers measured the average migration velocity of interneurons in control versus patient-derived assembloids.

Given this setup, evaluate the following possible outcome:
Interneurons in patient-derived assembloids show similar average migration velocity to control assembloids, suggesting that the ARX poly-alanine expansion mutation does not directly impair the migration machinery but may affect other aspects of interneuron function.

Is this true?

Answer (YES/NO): NO